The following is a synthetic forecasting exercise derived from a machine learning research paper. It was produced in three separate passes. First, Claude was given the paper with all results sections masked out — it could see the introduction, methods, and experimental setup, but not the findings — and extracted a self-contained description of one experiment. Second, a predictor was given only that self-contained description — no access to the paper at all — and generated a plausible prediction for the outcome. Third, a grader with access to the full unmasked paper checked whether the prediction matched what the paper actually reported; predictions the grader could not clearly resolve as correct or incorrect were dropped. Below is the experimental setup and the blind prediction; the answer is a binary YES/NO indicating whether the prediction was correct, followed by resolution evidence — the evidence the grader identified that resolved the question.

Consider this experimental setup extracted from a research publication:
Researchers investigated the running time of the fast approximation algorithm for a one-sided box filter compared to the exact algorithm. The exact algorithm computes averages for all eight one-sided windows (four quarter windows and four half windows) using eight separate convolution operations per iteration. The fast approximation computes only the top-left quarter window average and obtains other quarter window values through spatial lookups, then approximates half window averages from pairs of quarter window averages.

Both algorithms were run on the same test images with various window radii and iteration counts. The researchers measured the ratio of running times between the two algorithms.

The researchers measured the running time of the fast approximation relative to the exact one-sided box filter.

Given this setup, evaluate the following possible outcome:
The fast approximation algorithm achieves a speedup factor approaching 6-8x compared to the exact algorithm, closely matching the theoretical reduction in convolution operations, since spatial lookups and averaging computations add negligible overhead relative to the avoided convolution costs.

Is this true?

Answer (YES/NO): NO